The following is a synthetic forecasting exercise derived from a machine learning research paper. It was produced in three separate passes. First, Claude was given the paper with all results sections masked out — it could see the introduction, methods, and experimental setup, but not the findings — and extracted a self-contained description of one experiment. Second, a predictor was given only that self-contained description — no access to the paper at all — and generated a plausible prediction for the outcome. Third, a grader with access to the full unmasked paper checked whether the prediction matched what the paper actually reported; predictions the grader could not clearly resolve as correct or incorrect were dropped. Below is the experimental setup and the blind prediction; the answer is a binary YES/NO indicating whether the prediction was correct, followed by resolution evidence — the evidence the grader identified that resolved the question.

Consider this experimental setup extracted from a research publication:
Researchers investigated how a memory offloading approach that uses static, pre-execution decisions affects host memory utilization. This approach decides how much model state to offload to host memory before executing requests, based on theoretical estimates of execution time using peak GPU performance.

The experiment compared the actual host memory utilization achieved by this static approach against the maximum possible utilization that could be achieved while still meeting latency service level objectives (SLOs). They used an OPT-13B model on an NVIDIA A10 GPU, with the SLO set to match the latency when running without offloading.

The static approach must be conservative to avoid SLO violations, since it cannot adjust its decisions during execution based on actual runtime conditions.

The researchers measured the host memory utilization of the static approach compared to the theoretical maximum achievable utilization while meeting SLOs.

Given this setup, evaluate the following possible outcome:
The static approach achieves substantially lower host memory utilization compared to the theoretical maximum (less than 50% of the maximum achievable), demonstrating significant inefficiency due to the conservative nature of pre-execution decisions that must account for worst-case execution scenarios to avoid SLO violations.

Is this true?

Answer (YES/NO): YES